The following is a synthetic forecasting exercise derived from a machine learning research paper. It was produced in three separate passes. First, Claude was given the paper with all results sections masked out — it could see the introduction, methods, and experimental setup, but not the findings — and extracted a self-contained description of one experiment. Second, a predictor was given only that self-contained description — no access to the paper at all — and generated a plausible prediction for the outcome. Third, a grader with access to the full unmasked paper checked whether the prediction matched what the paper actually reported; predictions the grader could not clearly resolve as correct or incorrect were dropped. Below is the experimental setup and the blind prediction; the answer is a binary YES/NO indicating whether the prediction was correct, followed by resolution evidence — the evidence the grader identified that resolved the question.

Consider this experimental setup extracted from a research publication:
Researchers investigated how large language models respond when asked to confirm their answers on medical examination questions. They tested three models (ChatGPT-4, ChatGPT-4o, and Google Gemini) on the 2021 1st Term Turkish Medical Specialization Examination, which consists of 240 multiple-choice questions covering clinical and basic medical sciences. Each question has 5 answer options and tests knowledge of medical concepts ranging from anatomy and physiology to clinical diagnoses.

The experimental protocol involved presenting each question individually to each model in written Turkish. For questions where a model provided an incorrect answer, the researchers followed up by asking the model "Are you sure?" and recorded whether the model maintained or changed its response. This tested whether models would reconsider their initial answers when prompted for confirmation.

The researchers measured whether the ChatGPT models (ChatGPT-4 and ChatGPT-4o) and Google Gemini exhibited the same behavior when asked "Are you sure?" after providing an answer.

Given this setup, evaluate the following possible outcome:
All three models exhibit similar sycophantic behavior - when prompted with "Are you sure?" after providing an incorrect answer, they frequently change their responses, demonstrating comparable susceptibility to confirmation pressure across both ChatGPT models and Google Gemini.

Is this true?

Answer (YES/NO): NO